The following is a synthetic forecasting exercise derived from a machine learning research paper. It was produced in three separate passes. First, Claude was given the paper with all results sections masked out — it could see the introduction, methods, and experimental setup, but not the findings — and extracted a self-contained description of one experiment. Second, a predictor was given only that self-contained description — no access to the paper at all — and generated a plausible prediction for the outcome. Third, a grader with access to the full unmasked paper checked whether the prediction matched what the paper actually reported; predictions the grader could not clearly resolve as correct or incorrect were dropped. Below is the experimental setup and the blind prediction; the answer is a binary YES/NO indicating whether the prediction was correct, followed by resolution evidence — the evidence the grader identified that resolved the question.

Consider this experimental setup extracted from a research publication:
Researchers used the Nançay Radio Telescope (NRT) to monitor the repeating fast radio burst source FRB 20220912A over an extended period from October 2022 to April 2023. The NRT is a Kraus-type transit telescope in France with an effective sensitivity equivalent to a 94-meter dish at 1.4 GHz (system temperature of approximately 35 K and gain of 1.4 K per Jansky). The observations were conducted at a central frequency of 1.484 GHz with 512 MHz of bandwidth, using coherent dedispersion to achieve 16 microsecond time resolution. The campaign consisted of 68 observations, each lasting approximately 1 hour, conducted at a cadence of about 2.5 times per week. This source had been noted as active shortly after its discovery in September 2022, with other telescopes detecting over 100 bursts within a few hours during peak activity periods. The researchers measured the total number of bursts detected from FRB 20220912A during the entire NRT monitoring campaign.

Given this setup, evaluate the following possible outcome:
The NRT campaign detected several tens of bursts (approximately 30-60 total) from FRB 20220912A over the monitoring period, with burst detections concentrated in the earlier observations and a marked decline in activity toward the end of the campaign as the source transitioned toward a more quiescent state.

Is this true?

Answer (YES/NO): NO